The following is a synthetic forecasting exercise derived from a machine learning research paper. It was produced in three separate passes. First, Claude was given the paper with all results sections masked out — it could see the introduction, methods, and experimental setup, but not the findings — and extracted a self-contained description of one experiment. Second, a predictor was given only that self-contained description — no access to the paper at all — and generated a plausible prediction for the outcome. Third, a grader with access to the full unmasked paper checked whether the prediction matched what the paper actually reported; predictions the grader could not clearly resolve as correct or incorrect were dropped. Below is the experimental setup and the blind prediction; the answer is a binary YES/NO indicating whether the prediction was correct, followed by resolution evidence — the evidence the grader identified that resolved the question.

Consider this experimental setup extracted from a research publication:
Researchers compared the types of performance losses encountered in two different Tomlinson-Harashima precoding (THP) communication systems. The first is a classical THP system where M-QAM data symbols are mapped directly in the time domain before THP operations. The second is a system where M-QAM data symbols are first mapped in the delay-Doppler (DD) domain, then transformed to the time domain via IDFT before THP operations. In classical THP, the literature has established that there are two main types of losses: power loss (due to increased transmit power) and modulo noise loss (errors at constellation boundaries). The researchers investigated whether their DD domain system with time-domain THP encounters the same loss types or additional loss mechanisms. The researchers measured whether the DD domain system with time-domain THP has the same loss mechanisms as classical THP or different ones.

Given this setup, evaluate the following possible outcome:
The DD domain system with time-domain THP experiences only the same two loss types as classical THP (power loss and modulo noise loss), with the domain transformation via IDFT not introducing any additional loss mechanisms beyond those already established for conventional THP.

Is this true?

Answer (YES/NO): NO